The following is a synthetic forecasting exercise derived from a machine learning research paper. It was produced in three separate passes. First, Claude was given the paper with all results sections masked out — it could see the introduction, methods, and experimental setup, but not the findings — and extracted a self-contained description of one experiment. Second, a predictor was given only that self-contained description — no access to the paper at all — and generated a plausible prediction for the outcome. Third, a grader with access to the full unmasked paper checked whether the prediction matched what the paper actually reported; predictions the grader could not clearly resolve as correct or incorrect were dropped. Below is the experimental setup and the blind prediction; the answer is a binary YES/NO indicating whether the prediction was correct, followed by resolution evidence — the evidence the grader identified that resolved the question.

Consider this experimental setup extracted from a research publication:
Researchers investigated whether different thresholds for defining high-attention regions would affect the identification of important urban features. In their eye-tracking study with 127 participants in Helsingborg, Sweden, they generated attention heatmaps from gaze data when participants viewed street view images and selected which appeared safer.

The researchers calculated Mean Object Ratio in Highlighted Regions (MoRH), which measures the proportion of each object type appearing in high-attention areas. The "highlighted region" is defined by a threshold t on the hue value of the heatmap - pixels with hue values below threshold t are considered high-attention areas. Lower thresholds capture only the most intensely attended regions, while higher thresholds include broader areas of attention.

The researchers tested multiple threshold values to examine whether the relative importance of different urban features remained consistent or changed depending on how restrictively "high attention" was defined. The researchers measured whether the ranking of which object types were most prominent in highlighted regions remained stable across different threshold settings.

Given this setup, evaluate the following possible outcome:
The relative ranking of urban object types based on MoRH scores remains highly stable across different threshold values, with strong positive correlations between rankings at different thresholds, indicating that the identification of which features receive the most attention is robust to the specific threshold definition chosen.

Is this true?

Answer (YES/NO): NO